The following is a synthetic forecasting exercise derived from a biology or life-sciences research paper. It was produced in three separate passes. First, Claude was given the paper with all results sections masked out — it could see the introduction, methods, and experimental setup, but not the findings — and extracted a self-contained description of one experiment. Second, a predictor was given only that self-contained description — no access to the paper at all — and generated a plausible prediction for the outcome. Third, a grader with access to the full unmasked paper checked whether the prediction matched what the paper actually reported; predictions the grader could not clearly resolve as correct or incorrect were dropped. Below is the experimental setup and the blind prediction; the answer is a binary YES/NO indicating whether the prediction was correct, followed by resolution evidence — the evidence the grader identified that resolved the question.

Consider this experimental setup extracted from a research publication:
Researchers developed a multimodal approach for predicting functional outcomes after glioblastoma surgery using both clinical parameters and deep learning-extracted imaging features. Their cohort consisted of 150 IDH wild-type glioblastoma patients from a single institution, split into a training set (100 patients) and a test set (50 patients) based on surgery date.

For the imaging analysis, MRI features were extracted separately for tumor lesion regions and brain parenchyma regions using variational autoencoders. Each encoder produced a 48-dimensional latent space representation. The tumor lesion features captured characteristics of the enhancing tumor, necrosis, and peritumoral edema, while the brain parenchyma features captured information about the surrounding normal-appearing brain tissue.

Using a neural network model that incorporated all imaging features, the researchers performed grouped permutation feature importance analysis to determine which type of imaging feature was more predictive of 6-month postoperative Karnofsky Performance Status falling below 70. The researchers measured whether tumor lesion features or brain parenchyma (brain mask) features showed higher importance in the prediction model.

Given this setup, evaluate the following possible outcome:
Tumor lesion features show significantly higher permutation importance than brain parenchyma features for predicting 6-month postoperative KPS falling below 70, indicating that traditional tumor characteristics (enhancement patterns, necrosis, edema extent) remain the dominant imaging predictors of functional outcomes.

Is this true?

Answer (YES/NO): NO